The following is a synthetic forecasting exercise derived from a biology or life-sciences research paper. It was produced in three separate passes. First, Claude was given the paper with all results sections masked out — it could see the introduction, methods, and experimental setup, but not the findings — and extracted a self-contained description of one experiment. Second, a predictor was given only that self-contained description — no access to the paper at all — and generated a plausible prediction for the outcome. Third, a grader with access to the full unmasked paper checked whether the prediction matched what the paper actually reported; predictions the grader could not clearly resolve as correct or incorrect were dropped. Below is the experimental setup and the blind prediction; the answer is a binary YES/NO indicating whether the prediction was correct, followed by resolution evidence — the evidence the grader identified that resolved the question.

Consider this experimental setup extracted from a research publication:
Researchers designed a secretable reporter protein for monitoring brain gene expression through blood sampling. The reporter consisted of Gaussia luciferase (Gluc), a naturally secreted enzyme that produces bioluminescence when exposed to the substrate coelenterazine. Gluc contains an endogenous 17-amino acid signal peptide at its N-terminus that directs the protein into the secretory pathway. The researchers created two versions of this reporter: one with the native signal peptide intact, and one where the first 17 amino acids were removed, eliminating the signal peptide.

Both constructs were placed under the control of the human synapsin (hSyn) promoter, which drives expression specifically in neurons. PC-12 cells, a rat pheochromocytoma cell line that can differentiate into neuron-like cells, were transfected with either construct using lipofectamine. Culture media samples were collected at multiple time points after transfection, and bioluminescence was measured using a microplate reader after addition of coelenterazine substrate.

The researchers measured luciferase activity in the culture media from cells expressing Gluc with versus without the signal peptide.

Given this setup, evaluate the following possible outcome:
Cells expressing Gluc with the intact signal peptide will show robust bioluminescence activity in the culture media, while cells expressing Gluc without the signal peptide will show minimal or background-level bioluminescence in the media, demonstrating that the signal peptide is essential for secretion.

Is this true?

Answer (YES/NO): YES